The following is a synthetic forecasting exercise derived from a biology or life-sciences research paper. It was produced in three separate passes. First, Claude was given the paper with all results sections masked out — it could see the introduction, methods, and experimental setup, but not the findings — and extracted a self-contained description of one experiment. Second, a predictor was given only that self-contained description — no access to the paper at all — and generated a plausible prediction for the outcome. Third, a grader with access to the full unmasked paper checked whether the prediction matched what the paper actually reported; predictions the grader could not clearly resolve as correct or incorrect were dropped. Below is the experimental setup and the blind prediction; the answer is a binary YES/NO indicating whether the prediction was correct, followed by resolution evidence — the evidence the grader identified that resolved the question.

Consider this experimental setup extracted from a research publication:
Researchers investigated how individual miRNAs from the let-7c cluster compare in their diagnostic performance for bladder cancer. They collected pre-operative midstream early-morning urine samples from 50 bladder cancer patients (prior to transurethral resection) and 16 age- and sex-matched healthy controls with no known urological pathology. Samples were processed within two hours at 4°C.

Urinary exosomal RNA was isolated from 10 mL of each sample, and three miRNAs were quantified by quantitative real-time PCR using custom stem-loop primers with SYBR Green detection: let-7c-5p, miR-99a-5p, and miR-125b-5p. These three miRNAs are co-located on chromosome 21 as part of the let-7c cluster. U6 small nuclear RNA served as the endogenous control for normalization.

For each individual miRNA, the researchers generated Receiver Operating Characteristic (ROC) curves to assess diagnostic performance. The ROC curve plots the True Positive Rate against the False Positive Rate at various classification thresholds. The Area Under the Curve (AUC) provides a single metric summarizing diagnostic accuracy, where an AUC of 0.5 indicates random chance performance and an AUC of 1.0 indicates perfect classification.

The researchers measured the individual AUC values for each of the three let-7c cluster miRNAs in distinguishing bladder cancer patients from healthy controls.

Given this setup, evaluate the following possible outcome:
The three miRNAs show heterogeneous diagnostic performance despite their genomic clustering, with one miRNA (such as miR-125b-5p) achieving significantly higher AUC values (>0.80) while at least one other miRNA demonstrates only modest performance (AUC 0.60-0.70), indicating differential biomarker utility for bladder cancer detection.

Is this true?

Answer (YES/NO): NO